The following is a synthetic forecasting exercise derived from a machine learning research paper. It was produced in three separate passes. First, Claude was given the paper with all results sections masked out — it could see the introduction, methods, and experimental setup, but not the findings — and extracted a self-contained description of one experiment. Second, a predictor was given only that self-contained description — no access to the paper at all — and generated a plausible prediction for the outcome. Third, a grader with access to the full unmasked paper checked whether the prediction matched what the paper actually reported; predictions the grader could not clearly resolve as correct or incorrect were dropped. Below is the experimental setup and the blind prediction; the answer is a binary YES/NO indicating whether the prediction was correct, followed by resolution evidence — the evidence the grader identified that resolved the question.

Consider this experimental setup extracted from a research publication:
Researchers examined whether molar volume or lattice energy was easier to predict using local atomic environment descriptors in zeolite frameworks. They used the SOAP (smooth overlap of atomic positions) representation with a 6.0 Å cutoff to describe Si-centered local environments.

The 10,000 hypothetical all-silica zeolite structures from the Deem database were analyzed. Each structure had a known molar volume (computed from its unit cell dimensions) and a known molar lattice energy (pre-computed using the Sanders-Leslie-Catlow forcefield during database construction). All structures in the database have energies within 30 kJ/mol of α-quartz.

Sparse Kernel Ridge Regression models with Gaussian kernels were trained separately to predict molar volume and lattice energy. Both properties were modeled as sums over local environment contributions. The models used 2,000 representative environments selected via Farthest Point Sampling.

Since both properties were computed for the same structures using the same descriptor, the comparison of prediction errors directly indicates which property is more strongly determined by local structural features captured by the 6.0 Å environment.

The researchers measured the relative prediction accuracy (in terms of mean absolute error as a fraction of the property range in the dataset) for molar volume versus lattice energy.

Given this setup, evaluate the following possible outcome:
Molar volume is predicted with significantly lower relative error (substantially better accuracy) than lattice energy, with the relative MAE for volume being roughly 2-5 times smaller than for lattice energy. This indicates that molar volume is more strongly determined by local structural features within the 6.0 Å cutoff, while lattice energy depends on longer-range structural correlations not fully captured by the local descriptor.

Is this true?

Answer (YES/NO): NO